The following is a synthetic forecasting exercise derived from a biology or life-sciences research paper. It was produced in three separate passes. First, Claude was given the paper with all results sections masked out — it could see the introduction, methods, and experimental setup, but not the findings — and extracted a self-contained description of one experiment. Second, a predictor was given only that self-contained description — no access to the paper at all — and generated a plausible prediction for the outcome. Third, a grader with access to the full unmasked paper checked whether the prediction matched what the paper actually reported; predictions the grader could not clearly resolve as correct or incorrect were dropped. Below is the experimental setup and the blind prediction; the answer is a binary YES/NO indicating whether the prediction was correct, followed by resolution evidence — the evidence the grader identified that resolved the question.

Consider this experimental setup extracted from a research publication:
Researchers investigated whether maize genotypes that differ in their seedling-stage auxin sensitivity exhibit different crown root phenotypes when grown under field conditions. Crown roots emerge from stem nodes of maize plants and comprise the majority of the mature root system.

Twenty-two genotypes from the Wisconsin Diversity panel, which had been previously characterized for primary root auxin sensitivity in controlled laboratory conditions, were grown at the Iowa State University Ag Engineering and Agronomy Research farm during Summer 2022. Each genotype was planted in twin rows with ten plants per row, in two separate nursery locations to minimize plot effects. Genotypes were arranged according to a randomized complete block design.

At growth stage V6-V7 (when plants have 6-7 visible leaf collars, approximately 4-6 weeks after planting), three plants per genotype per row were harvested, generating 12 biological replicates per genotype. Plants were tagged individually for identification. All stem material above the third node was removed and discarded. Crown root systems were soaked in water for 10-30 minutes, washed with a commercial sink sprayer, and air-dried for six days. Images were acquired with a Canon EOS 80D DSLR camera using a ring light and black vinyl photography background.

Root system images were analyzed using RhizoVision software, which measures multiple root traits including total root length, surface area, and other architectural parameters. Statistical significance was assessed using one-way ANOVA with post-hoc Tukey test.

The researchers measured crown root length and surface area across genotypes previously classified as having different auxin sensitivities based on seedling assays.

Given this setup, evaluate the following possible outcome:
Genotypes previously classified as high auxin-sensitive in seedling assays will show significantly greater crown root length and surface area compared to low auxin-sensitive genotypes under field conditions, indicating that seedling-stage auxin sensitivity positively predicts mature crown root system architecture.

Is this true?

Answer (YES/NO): NO